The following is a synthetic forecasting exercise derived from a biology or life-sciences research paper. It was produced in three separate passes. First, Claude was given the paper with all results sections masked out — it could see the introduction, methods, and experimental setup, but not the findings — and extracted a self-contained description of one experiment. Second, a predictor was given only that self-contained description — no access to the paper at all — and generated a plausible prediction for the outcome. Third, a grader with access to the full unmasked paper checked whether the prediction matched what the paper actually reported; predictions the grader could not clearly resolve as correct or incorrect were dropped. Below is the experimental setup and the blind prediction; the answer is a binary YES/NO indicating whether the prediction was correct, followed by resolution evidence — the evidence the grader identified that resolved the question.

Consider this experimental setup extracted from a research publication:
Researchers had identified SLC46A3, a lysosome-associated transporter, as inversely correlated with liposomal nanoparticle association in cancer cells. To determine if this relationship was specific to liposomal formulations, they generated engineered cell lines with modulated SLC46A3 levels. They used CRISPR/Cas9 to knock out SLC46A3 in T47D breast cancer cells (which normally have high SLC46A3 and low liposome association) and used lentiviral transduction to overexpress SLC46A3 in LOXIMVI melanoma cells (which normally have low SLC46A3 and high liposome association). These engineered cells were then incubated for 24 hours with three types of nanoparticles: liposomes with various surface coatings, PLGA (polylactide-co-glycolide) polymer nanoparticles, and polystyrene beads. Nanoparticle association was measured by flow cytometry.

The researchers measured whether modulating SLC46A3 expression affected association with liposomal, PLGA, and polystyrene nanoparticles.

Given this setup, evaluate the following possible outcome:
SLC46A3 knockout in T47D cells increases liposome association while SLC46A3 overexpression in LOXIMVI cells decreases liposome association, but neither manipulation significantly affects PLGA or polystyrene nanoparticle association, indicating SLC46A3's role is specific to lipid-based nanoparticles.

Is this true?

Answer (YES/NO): YES